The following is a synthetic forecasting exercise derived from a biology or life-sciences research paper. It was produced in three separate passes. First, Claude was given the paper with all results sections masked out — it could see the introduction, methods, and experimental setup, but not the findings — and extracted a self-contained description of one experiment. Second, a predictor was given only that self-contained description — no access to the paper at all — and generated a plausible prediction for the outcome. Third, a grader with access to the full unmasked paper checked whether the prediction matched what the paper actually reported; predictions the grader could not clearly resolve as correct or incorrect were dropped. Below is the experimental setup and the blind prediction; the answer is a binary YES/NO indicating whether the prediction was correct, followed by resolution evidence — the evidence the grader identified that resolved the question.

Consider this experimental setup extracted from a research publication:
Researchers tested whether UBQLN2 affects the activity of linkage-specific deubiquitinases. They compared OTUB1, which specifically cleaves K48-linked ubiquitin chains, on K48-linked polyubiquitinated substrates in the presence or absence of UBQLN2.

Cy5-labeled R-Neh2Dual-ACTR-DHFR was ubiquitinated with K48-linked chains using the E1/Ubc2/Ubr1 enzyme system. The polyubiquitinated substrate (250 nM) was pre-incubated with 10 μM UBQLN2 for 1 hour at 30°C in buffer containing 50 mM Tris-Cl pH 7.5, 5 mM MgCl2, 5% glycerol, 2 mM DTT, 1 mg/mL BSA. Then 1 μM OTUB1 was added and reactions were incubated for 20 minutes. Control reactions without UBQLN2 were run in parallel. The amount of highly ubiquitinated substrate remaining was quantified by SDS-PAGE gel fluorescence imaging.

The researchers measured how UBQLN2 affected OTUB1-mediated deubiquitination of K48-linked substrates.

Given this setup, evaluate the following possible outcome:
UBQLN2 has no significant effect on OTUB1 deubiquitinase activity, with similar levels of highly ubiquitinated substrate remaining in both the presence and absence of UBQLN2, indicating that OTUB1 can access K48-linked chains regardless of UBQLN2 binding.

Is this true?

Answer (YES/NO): NO